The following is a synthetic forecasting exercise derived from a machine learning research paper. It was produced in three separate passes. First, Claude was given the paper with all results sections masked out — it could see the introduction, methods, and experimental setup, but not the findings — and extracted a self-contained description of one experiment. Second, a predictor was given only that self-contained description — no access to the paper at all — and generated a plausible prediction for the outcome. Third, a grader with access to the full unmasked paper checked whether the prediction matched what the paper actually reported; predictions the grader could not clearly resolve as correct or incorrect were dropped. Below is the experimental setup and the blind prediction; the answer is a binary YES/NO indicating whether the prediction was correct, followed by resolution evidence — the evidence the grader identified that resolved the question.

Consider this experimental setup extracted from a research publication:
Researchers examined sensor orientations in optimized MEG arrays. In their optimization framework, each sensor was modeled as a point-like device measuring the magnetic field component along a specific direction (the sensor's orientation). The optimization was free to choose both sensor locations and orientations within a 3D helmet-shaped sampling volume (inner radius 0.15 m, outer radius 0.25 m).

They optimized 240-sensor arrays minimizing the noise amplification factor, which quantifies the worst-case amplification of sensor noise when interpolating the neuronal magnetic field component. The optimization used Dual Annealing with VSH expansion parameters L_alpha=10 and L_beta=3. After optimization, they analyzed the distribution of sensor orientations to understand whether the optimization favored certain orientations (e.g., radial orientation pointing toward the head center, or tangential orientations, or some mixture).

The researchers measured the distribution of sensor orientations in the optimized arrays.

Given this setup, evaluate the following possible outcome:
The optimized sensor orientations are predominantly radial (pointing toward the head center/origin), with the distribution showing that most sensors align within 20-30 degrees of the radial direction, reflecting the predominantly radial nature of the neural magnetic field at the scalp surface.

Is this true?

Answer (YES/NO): NO